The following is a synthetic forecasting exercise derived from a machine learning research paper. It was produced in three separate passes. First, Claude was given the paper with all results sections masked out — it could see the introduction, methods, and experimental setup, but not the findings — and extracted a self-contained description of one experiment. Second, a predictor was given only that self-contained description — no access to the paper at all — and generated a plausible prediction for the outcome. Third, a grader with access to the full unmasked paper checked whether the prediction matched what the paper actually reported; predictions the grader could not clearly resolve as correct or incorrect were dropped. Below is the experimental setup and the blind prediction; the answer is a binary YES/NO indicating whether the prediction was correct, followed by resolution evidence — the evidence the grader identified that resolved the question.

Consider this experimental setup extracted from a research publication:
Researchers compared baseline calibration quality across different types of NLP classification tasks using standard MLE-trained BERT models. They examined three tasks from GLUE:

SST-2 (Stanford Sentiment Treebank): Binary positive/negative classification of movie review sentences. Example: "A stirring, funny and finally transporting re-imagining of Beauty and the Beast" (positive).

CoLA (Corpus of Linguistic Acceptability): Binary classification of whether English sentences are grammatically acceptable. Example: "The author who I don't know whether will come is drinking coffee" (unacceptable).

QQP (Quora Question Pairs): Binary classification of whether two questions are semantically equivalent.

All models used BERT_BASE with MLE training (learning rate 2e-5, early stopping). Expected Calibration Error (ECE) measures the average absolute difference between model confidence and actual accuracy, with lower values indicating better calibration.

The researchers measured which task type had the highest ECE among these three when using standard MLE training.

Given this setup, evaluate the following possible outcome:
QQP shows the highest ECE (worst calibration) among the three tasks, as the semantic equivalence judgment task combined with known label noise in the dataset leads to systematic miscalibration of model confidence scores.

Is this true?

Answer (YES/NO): NO